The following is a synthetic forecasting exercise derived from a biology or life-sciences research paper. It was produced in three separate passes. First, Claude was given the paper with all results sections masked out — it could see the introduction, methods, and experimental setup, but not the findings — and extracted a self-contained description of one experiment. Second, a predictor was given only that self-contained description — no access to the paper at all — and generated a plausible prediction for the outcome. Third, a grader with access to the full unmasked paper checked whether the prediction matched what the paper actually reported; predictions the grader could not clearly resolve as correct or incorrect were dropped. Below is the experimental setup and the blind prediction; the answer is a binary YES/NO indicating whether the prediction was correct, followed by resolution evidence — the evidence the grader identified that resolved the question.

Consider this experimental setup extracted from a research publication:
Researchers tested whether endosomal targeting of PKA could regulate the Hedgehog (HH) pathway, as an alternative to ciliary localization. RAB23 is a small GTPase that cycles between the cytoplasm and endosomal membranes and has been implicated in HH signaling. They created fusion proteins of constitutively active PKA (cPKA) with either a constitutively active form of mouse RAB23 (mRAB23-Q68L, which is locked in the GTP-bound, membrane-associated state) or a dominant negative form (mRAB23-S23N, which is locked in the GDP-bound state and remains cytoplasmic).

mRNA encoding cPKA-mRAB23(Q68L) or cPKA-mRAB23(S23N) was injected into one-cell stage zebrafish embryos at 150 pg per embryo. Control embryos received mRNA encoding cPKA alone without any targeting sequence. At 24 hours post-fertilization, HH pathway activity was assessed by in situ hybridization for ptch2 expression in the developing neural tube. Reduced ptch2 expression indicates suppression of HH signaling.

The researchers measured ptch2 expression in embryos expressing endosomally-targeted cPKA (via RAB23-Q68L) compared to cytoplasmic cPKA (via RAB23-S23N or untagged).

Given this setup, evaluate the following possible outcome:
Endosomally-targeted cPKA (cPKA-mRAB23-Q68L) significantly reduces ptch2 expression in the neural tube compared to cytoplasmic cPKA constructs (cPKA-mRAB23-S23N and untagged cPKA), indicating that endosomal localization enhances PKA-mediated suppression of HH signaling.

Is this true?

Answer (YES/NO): NO